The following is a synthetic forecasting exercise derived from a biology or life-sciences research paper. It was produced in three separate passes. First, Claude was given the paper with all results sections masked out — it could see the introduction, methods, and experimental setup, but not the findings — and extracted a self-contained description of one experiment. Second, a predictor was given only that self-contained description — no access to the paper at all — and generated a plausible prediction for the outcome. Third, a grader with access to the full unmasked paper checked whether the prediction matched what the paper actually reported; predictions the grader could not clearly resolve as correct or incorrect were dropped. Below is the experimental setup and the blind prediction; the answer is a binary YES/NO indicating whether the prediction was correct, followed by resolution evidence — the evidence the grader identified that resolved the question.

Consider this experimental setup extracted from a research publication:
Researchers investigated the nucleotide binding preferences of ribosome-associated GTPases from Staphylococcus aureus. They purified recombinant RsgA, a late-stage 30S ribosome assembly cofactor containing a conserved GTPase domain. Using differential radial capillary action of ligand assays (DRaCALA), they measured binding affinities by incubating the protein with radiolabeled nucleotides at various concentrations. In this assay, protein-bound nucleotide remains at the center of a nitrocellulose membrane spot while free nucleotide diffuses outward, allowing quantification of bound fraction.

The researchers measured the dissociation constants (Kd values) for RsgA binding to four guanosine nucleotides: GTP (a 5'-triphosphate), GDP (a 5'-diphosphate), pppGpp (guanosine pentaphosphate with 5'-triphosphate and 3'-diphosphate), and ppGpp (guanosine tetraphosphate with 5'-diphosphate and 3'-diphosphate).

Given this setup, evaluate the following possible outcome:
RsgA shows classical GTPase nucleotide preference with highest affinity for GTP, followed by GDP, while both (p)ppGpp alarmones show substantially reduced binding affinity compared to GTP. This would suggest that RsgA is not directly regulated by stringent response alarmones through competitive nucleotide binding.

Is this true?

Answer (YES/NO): NO